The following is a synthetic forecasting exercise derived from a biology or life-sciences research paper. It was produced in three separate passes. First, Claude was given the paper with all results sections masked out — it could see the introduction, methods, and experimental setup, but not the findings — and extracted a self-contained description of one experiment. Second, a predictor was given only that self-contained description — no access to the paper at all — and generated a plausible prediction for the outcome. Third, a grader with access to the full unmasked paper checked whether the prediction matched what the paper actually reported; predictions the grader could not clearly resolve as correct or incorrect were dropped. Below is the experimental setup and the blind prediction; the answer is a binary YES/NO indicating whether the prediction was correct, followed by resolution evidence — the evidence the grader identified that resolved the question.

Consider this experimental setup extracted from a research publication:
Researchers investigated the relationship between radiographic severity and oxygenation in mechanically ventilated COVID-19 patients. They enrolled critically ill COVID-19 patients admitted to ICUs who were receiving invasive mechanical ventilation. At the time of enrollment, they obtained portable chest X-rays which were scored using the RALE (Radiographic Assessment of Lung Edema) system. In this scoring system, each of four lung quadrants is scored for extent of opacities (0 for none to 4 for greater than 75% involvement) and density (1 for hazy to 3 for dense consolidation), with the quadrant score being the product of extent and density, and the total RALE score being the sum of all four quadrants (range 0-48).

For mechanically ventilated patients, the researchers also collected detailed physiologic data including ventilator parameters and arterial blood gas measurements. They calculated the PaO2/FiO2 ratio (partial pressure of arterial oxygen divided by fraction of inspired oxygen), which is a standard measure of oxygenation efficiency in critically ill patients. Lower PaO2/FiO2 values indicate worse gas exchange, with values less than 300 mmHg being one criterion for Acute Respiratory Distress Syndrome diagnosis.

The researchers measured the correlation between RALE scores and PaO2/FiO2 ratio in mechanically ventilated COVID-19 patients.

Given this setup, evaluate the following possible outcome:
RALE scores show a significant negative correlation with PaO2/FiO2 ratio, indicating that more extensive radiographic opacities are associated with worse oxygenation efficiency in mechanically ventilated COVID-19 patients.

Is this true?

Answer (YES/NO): YES